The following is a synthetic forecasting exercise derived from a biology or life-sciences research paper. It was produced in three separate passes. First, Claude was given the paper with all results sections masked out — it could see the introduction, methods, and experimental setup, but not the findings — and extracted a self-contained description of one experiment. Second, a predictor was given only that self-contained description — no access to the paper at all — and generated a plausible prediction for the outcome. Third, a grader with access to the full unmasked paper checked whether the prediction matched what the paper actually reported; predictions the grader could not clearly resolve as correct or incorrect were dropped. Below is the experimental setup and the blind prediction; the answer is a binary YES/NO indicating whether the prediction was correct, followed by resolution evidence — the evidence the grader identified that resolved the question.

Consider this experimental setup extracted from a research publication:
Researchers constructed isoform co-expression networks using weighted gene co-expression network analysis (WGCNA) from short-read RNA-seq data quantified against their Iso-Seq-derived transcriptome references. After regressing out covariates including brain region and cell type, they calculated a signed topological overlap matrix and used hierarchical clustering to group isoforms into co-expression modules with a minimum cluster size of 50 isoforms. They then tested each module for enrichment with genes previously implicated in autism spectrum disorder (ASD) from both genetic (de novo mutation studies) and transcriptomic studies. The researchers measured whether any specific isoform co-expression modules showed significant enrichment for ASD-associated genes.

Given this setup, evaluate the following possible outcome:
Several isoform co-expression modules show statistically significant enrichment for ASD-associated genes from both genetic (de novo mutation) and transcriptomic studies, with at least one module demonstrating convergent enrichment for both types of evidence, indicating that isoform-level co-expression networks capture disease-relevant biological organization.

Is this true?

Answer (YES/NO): YES